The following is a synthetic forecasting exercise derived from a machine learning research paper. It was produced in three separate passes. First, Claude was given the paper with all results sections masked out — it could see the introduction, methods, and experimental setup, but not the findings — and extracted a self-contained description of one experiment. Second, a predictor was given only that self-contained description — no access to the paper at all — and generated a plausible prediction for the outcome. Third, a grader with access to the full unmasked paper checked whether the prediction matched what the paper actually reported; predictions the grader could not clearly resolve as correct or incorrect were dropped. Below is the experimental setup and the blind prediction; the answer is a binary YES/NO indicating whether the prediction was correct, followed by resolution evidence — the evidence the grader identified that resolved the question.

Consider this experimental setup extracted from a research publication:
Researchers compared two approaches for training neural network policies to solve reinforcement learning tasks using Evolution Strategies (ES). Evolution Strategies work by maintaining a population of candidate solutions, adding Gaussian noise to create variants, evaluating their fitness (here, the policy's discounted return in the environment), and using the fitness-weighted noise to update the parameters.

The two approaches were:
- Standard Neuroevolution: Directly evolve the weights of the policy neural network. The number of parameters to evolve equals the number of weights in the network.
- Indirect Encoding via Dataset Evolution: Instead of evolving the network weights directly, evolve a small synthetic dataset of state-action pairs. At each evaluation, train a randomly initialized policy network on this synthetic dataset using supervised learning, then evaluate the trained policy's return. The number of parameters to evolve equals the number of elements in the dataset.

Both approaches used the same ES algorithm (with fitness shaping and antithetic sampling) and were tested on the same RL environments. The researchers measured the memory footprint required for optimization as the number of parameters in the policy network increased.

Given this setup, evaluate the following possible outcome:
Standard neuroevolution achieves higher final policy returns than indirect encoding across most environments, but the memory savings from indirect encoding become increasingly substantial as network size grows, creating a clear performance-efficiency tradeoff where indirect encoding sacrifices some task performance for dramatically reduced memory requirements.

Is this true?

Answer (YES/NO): NO